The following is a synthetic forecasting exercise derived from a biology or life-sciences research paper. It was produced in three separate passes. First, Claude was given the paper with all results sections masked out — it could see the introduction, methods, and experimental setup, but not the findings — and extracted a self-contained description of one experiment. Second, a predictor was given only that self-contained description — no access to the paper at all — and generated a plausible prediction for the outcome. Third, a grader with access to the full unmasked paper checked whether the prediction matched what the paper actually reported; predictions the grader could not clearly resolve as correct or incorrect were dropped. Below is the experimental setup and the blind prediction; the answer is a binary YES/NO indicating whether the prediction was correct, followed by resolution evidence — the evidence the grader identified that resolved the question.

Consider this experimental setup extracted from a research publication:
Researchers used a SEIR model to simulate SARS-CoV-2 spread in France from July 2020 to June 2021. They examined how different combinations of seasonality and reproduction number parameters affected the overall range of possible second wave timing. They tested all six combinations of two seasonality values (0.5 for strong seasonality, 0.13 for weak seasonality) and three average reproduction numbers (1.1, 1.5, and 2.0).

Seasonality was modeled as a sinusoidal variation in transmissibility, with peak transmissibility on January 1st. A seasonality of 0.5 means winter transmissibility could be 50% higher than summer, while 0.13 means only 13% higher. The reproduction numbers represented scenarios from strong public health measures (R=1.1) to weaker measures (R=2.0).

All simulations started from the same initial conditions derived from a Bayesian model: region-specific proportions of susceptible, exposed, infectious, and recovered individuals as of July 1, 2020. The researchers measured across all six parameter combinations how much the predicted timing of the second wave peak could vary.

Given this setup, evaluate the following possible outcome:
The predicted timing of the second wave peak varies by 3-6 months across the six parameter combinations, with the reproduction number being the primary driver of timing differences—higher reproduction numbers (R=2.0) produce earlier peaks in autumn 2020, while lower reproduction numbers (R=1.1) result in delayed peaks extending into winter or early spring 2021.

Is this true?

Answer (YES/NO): NO